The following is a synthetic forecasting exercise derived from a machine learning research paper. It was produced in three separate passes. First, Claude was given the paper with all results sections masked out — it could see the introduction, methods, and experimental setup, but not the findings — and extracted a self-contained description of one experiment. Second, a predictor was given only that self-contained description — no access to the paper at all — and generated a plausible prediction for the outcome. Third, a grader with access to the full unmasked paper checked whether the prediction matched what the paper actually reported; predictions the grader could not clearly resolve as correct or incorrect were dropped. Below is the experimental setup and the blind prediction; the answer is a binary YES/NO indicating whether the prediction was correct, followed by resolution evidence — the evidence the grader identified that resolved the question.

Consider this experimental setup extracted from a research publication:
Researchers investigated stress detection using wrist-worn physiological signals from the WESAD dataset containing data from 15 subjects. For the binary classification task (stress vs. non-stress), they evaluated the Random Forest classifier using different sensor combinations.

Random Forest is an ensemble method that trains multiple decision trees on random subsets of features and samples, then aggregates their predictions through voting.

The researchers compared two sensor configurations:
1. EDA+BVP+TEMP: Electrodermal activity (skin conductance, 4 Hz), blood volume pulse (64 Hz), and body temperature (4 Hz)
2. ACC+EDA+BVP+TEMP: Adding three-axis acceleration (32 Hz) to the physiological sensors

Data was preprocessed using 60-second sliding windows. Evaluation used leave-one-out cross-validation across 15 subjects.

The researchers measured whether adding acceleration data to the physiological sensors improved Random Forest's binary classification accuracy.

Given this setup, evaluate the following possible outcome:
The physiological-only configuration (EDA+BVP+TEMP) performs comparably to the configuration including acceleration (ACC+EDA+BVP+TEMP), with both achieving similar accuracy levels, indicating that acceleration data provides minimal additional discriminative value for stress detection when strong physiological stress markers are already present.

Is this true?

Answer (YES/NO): YES